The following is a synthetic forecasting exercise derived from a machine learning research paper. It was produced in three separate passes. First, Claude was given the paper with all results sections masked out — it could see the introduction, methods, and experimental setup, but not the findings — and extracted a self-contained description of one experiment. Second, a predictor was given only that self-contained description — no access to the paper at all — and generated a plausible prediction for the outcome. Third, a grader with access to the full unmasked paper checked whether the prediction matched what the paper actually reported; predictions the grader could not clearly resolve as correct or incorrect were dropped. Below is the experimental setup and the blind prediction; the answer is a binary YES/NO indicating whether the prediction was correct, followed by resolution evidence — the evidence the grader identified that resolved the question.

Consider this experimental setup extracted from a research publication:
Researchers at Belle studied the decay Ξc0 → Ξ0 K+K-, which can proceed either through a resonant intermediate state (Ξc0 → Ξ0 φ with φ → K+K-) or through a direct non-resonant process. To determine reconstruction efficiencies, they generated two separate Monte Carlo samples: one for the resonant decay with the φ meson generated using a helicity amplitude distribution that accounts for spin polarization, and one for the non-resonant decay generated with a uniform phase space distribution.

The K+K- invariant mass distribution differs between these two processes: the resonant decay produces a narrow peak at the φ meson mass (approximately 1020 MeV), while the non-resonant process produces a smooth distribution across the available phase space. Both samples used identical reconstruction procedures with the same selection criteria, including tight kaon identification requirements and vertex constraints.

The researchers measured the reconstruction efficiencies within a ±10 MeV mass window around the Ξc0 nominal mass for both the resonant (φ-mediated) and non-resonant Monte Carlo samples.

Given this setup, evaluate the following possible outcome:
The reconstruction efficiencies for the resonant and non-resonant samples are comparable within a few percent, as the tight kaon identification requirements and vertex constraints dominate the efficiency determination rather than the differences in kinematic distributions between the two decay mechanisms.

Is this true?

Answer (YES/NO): YES